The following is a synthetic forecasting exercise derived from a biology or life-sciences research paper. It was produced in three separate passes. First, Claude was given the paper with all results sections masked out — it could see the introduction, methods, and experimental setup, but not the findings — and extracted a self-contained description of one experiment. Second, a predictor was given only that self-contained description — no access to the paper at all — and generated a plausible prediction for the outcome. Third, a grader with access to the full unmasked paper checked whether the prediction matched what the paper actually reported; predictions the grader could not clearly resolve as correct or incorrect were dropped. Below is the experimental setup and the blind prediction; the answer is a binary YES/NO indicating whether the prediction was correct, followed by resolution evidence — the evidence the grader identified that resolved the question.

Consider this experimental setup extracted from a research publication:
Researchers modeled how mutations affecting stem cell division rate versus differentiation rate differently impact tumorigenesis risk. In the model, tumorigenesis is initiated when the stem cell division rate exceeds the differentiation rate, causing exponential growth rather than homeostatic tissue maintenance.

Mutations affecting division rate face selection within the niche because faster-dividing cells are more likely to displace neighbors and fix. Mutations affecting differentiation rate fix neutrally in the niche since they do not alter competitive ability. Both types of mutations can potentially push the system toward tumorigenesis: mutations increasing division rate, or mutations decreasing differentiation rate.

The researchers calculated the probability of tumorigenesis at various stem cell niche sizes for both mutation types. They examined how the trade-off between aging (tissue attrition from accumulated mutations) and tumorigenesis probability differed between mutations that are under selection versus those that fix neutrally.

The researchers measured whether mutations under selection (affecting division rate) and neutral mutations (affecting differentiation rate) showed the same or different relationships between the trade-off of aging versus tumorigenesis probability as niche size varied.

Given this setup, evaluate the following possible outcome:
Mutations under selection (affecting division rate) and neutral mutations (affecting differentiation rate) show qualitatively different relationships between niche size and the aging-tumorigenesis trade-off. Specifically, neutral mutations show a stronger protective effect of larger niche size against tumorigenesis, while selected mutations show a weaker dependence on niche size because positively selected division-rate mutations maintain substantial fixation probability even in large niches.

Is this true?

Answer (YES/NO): NO